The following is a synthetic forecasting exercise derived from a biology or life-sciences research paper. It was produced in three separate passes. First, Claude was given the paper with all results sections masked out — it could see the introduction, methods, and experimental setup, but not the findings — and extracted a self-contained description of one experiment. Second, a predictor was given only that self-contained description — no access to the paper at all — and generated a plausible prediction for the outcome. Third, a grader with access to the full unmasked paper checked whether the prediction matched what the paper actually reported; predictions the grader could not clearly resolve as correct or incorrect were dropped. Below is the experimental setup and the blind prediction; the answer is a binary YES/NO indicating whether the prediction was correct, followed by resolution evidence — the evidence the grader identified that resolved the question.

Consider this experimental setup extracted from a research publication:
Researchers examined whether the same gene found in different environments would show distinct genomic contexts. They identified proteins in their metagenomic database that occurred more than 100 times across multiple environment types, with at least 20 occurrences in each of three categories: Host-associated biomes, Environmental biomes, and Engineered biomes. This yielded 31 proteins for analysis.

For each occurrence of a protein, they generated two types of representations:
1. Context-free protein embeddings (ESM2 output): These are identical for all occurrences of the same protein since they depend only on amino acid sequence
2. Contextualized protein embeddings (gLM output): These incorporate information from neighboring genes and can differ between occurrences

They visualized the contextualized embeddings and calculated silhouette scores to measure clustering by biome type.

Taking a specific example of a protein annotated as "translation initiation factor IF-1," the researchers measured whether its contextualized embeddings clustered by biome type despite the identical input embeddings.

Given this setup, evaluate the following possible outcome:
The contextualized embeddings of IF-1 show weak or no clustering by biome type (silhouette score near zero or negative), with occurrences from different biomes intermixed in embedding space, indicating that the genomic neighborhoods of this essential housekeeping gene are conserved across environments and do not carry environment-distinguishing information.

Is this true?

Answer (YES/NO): NO